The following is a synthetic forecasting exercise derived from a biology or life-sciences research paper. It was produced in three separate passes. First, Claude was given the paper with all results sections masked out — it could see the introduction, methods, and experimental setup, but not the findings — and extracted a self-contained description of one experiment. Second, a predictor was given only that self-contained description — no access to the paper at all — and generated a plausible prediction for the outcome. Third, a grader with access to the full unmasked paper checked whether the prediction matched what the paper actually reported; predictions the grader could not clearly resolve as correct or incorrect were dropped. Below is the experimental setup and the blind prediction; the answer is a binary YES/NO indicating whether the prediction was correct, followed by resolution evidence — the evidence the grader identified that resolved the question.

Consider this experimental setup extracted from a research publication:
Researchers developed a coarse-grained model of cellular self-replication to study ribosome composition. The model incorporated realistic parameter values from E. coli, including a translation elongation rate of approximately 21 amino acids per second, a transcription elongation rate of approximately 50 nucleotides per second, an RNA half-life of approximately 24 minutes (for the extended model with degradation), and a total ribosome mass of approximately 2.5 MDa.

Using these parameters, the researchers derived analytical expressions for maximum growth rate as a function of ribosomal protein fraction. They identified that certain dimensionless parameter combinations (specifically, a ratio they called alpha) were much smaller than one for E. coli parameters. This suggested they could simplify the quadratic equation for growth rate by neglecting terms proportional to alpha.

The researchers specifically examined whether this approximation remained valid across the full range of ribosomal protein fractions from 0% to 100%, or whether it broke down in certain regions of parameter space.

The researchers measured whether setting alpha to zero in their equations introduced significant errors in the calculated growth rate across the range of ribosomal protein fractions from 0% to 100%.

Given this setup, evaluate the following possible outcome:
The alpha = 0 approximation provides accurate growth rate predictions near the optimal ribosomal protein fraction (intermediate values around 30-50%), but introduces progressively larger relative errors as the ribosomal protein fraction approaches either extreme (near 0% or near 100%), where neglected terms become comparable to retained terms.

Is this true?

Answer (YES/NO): NO